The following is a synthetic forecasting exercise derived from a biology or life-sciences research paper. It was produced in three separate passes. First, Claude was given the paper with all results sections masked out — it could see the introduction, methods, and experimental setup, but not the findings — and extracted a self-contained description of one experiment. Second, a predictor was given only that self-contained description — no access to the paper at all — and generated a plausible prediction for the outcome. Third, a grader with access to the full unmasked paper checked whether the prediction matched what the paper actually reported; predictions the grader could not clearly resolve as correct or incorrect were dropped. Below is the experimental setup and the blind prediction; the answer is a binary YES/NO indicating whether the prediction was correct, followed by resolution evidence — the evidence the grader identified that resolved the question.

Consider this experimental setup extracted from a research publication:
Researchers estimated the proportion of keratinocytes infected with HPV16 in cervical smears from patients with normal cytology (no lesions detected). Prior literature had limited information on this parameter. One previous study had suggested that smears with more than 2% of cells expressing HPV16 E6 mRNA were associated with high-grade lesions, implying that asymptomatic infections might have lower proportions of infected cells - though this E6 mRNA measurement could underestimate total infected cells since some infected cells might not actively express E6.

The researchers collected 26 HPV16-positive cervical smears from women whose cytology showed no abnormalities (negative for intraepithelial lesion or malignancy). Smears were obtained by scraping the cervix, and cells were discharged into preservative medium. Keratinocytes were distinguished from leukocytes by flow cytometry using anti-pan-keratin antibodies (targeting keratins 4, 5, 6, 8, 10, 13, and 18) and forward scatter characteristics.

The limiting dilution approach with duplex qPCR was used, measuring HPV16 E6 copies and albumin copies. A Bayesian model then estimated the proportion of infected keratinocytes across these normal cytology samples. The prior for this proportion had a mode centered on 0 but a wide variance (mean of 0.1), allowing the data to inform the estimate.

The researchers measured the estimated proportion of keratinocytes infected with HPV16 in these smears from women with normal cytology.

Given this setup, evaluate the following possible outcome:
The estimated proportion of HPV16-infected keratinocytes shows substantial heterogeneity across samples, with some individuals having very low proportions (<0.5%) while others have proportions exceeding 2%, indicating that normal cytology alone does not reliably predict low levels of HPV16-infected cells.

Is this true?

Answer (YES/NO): YES